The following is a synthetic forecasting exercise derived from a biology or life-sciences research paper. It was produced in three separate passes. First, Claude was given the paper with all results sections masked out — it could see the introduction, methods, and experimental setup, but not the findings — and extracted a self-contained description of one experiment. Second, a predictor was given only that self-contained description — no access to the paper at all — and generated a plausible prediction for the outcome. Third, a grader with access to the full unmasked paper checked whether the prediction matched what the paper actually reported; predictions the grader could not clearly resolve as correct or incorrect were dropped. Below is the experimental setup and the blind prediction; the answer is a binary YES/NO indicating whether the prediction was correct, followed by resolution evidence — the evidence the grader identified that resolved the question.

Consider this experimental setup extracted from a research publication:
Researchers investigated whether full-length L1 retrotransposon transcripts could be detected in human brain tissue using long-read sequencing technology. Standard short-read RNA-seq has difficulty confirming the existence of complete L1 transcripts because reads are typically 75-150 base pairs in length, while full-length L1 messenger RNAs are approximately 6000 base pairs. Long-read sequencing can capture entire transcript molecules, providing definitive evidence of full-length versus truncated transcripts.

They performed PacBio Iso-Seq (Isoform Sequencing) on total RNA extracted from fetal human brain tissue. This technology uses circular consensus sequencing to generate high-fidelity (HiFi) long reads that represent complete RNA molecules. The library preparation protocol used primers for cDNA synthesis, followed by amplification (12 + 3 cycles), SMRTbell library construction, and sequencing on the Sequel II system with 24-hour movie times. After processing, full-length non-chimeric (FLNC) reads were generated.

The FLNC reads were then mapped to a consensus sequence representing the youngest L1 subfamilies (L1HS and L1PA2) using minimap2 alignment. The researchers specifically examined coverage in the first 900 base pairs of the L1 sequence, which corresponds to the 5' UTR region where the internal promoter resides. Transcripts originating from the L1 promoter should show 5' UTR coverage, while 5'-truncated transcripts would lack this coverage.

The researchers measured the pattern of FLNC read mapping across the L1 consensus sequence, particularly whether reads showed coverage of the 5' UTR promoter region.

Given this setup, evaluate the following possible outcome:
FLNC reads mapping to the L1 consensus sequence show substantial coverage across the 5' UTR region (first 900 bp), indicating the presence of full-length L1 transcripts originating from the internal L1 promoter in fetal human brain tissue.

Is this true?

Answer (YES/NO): YES